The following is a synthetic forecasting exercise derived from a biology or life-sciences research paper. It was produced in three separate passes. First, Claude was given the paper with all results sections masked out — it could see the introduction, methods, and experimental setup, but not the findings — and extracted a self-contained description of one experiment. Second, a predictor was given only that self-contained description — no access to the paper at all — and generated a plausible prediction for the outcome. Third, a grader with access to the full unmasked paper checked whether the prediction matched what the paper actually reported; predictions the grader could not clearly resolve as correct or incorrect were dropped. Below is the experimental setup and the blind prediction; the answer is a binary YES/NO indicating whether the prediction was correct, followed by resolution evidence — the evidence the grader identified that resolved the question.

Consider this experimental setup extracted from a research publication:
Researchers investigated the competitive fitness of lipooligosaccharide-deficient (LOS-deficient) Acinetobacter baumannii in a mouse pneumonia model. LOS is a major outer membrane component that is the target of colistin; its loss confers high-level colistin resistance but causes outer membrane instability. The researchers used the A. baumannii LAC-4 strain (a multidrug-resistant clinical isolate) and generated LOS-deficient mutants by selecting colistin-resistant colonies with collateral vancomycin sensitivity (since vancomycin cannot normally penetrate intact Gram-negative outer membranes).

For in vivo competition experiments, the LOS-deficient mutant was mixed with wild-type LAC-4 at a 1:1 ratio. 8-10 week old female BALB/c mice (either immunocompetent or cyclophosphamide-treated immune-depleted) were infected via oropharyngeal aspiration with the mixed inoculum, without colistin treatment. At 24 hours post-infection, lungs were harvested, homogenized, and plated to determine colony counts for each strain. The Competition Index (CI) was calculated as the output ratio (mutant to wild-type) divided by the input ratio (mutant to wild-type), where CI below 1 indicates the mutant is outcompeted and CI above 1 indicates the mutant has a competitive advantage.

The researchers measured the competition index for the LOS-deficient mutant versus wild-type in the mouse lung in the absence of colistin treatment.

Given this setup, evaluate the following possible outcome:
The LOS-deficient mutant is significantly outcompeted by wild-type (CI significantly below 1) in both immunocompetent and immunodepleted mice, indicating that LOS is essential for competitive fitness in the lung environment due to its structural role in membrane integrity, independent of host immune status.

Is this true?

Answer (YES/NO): YES